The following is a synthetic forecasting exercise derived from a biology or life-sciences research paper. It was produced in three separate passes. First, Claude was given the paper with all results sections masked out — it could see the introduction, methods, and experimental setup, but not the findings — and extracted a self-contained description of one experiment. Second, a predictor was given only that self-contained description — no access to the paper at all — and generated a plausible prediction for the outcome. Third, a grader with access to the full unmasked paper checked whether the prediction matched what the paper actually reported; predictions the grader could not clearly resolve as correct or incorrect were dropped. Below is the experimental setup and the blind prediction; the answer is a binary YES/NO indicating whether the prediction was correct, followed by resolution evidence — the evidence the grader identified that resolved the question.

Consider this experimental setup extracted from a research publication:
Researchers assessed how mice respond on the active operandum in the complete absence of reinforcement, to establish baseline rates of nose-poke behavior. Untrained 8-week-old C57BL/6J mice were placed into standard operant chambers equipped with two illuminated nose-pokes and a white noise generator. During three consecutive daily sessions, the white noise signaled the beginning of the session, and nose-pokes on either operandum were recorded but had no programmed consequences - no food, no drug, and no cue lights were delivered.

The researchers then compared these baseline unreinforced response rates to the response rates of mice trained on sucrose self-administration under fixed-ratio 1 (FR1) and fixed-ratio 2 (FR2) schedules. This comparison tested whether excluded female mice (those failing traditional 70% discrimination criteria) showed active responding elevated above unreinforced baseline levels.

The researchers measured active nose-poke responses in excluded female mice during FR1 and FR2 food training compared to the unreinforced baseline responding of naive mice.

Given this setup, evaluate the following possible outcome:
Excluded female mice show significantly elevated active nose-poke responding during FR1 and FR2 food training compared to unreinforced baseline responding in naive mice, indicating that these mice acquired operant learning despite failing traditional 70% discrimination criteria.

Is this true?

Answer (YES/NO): YES